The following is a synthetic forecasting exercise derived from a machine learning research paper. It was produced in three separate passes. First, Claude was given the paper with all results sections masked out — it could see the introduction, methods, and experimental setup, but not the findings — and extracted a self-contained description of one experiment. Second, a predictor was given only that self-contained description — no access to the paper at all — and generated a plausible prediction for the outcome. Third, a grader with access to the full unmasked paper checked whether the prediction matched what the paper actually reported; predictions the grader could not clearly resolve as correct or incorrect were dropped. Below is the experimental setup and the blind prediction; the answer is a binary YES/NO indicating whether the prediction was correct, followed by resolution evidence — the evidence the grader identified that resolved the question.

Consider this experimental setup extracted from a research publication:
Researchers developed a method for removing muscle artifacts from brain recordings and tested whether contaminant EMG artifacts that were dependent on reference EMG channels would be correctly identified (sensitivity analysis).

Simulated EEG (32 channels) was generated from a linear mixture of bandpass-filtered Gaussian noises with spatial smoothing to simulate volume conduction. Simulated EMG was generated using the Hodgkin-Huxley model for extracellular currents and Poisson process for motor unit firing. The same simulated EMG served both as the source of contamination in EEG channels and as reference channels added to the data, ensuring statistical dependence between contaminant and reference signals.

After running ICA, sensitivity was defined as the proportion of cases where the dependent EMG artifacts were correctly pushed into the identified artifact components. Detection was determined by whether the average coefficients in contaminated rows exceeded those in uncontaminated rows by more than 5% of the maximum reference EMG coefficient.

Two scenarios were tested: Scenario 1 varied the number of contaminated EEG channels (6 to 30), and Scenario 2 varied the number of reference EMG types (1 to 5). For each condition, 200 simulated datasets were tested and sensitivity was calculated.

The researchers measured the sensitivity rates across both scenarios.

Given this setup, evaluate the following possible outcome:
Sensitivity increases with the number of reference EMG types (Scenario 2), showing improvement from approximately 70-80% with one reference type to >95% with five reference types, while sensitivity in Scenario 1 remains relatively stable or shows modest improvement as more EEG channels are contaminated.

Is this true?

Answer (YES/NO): NO